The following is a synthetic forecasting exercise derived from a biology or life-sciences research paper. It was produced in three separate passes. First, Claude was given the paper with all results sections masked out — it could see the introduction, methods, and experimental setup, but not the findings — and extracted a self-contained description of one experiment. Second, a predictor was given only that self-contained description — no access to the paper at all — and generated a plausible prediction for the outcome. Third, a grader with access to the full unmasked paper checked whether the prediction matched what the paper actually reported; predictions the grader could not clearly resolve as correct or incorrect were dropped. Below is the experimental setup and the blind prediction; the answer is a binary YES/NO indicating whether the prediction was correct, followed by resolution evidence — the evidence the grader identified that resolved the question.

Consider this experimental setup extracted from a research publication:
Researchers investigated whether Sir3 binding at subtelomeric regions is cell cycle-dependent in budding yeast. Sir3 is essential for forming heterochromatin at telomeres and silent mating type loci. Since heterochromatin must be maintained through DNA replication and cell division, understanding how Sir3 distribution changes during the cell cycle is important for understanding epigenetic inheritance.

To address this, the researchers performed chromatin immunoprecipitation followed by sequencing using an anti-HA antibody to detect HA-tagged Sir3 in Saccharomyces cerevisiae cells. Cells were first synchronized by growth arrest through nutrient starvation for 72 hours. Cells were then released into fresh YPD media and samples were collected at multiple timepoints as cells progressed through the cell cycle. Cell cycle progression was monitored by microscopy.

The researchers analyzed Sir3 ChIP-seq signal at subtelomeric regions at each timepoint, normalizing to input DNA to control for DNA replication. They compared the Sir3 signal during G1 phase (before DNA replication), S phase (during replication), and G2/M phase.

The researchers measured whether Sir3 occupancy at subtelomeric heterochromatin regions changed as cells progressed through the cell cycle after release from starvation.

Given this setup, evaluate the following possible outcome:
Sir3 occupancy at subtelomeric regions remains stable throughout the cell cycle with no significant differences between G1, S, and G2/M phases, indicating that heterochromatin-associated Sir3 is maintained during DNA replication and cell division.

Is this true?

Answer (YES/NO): NO